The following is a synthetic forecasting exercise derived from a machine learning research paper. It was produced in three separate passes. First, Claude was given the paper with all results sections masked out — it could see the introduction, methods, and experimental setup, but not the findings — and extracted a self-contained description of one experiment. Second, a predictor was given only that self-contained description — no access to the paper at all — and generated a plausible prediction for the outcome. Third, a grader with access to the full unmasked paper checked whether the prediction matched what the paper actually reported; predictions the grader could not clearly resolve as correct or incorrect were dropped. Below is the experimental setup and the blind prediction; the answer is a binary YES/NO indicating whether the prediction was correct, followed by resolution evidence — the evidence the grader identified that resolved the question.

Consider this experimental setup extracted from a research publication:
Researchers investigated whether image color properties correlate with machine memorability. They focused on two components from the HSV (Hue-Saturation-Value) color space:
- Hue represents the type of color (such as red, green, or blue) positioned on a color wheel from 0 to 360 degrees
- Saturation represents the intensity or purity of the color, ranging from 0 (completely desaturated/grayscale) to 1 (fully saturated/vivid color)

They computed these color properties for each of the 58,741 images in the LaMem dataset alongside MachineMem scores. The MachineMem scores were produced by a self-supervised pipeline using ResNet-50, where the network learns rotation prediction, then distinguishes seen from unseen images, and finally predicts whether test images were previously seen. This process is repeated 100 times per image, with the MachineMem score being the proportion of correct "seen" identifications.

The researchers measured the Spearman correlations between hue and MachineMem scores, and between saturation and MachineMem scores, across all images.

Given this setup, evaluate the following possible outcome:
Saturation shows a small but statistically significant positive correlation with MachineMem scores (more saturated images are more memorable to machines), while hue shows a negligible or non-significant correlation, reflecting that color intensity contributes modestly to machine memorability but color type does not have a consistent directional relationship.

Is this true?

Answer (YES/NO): NO